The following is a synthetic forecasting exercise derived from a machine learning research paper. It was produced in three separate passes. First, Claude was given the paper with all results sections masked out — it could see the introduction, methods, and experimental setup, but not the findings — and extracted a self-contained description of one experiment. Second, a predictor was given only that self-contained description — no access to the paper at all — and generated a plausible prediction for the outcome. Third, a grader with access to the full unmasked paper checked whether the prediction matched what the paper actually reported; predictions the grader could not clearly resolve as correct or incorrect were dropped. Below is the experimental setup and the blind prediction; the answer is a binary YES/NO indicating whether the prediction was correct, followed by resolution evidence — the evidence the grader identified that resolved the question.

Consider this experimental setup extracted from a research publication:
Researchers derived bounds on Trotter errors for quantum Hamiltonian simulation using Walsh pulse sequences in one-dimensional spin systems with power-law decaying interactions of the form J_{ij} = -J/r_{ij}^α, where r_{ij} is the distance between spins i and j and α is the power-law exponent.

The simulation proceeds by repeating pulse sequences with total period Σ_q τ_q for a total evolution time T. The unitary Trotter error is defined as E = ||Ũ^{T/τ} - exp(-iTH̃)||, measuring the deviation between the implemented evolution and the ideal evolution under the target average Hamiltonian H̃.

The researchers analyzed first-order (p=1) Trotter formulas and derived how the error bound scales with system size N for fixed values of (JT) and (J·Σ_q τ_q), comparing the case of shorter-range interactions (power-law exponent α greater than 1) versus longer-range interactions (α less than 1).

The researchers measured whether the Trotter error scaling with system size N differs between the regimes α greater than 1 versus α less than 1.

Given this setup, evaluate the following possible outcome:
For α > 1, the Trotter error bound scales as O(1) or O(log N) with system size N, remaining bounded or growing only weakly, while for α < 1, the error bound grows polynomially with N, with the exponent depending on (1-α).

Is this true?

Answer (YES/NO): NO